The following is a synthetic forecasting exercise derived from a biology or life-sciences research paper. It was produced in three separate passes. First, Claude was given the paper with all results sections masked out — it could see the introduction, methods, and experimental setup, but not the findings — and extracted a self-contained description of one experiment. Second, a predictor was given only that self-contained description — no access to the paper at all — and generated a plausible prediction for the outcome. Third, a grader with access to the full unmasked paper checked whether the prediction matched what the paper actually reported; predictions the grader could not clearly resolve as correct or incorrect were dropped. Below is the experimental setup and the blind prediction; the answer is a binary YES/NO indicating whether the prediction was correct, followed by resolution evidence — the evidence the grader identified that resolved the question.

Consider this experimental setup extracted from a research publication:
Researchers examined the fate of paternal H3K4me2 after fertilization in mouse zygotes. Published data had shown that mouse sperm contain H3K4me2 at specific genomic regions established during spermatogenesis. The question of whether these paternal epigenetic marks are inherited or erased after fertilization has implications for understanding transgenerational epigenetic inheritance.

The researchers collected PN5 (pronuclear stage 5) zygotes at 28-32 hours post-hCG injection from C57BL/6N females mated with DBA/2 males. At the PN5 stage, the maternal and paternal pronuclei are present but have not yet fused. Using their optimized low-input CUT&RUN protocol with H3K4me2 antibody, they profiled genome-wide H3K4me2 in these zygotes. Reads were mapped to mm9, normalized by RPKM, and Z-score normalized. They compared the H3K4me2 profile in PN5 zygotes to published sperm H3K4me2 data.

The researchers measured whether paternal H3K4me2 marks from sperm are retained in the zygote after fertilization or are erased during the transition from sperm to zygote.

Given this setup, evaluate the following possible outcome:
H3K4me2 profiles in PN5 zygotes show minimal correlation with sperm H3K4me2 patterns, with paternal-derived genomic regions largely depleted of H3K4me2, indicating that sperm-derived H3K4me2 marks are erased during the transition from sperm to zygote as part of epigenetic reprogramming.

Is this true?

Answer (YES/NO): YES